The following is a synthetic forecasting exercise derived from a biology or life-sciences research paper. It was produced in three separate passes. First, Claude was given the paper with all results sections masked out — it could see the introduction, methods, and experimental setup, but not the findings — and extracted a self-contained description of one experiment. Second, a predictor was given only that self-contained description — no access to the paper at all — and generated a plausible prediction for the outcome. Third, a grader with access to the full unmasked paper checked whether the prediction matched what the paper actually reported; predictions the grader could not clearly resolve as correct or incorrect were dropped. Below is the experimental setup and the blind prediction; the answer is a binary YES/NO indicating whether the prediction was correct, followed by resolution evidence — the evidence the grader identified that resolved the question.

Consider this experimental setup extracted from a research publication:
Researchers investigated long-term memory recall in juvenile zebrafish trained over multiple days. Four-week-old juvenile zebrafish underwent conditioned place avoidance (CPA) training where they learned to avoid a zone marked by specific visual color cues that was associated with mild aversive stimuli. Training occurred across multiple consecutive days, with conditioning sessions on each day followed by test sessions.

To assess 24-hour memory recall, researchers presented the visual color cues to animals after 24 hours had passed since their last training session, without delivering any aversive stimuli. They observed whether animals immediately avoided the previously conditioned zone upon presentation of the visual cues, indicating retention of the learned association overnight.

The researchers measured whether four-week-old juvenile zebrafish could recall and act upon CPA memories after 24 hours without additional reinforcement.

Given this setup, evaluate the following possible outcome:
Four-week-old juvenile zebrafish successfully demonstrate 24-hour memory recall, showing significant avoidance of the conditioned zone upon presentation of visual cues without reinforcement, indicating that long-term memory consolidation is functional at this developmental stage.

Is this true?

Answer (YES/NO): YES